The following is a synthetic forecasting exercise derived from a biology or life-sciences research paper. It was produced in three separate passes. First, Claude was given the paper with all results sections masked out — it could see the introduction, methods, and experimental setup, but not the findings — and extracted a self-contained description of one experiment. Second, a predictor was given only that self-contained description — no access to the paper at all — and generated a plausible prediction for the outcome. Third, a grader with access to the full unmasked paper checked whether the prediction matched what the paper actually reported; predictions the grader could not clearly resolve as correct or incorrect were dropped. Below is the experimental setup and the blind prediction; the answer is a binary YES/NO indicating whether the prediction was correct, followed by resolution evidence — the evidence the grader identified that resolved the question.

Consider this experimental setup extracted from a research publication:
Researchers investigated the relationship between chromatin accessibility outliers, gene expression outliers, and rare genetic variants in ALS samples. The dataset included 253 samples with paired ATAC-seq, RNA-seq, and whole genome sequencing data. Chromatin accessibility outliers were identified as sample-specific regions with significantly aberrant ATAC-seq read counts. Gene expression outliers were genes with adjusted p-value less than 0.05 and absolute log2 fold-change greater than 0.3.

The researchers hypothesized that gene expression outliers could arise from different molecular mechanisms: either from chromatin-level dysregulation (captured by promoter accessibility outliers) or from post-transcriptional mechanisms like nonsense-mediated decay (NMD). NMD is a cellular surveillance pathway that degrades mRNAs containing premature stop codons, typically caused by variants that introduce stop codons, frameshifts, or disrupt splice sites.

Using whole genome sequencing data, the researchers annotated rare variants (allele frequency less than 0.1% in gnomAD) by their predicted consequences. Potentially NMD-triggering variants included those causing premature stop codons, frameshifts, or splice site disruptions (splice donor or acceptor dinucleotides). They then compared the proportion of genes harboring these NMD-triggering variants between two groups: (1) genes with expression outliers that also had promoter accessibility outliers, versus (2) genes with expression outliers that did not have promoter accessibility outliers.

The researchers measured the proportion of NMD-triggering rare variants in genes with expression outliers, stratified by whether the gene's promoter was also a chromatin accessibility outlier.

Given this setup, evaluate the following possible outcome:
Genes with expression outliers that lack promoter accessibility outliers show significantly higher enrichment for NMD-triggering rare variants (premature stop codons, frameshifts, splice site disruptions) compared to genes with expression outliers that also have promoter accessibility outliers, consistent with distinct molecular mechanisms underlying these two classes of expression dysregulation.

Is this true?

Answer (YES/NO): YES